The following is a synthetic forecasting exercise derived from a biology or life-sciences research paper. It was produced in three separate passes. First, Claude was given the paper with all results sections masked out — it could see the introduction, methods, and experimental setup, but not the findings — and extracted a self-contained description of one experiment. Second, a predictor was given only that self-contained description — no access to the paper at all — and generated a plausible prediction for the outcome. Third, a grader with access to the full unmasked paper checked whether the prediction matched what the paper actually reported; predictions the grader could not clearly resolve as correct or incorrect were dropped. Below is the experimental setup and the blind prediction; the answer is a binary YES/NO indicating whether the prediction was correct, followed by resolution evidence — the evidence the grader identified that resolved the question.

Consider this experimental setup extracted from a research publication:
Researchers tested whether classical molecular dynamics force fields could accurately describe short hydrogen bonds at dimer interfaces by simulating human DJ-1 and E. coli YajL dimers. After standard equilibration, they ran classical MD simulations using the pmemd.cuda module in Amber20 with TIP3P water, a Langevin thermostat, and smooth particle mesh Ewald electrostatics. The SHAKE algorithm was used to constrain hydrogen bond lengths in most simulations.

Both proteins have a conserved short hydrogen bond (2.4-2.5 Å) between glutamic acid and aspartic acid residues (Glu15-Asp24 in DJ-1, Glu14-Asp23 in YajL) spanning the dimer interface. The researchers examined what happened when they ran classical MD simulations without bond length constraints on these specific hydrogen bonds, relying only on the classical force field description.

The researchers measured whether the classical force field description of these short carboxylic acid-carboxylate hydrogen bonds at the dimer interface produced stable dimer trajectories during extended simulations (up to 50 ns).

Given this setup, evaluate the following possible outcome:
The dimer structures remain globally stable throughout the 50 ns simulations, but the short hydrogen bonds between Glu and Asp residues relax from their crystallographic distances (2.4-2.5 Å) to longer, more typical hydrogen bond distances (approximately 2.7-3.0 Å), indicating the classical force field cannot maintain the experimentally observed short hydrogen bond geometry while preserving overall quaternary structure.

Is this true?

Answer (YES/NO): NO